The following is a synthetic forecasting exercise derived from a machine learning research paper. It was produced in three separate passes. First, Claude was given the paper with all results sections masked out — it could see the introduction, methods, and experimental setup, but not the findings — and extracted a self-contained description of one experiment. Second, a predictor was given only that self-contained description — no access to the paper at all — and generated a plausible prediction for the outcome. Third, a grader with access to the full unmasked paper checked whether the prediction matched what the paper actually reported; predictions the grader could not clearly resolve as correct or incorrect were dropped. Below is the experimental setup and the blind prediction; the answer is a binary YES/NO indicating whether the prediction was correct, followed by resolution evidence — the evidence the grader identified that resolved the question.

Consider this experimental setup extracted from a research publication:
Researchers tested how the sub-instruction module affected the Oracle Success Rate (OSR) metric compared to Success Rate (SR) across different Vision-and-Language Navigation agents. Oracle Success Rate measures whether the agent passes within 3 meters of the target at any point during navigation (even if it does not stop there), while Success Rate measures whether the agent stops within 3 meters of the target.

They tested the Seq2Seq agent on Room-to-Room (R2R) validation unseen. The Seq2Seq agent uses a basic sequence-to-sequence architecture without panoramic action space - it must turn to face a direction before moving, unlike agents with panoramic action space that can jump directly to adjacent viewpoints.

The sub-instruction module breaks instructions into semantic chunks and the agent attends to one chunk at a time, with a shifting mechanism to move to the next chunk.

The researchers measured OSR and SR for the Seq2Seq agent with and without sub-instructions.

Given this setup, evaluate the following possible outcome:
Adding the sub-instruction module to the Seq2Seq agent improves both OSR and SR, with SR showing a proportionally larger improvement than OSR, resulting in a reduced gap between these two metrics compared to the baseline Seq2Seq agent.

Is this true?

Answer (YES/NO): NO